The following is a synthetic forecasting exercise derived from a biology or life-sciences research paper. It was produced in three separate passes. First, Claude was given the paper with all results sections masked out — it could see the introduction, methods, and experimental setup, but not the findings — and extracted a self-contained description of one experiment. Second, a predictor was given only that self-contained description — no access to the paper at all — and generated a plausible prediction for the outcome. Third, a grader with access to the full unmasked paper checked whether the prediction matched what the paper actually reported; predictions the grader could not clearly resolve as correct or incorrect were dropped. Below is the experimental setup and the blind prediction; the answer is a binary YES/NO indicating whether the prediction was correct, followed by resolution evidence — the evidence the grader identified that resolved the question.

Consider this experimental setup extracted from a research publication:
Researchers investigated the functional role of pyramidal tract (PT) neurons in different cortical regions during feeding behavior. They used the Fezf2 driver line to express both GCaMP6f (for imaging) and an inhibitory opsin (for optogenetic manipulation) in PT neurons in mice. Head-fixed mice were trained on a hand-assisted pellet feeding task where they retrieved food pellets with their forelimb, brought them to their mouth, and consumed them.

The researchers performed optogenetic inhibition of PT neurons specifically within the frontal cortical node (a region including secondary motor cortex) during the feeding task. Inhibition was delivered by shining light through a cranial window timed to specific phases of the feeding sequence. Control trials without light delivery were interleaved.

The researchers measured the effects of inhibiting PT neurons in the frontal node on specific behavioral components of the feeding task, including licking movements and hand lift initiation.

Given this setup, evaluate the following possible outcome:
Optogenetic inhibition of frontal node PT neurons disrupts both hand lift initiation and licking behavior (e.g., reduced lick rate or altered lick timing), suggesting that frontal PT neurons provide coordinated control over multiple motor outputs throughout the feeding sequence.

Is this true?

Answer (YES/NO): YES